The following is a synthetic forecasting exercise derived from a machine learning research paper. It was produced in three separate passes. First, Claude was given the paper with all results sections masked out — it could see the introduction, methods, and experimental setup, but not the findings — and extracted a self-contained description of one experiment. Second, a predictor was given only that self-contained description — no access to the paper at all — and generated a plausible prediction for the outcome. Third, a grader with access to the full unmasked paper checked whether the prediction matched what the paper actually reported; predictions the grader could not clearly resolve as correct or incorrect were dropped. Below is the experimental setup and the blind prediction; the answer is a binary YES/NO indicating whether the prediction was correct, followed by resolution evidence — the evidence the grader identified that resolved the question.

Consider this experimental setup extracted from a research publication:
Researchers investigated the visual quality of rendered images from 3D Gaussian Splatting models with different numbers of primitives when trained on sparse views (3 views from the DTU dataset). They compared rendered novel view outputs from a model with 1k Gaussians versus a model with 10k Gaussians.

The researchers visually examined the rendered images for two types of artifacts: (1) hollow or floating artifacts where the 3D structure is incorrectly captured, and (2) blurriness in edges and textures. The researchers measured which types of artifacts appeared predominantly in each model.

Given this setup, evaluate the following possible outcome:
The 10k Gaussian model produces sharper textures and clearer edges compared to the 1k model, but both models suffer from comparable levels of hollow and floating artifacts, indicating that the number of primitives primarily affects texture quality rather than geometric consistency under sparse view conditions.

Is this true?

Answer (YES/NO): NO